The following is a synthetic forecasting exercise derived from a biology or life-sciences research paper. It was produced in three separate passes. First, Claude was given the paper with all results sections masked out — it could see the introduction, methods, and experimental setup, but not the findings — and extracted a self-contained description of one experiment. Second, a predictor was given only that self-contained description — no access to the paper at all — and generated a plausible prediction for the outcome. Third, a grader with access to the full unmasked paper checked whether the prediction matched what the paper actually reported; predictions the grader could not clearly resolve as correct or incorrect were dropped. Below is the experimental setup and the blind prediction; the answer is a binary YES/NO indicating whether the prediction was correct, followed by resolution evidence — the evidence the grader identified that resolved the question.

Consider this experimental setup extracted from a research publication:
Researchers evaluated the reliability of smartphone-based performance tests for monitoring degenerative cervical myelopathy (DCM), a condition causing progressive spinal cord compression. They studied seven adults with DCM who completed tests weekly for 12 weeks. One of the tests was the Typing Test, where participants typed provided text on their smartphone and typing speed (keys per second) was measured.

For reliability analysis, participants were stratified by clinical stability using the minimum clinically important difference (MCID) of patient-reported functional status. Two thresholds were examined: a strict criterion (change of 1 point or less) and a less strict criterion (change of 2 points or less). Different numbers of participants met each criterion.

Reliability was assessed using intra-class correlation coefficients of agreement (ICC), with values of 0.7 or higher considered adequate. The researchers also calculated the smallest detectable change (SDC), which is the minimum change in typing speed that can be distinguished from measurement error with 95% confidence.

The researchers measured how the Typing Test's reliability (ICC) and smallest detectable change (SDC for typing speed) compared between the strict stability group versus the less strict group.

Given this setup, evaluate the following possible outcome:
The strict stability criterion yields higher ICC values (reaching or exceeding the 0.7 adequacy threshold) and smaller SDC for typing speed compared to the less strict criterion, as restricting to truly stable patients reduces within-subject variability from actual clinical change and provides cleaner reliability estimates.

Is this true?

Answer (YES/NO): NO